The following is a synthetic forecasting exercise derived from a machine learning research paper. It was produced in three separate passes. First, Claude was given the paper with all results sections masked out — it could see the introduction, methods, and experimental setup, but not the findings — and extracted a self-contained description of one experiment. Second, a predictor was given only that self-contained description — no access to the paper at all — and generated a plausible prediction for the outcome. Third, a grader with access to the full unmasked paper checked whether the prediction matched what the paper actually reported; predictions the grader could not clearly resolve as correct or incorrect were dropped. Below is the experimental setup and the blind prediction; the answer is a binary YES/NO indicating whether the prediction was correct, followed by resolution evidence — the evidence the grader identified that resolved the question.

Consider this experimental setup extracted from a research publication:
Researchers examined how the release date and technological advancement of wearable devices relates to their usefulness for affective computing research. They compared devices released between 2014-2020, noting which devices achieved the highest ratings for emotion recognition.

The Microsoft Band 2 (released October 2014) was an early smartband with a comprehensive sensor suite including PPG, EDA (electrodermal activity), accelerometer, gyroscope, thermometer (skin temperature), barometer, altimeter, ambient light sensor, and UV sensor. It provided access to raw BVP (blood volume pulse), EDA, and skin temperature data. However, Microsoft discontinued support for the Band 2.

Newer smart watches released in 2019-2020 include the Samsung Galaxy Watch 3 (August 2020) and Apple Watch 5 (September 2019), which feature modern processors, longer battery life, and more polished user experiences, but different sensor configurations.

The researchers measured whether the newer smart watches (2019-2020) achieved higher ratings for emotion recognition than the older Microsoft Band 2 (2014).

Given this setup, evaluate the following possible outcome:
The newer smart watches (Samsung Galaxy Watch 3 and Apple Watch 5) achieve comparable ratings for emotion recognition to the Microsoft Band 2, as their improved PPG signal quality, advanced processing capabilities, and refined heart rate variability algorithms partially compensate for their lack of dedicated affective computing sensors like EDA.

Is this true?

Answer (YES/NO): NO